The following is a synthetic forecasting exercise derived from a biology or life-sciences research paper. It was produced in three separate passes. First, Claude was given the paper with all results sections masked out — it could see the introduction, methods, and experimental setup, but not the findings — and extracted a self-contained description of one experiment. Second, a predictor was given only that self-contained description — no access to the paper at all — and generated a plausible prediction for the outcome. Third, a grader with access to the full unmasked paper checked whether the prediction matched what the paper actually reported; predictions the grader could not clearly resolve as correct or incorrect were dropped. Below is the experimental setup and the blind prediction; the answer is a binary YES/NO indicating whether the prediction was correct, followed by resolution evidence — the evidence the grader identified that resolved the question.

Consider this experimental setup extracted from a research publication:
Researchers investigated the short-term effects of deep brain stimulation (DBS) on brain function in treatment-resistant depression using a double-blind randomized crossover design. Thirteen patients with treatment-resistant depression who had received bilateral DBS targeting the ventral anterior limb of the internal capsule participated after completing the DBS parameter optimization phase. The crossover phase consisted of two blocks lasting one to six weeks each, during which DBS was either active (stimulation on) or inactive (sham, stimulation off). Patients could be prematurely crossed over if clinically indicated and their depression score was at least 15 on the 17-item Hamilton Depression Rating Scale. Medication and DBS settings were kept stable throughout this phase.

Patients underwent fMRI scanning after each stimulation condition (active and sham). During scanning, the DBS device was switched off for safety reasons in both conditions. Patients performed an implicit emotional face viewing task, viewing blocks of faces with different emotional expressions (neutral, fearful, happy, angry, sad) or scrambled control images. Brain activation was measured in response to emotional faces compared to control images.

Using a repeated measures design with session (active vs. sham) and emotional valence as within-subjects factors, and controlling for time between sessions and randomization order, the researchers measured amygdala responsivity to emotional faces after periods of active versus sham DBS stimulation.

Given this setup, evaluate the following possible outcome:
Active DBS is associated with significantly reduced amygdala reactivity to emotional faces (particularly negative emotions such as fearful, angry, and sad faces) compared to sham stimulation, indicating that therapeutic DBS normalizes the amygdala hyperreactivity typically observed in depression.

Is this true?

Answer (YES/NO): NO